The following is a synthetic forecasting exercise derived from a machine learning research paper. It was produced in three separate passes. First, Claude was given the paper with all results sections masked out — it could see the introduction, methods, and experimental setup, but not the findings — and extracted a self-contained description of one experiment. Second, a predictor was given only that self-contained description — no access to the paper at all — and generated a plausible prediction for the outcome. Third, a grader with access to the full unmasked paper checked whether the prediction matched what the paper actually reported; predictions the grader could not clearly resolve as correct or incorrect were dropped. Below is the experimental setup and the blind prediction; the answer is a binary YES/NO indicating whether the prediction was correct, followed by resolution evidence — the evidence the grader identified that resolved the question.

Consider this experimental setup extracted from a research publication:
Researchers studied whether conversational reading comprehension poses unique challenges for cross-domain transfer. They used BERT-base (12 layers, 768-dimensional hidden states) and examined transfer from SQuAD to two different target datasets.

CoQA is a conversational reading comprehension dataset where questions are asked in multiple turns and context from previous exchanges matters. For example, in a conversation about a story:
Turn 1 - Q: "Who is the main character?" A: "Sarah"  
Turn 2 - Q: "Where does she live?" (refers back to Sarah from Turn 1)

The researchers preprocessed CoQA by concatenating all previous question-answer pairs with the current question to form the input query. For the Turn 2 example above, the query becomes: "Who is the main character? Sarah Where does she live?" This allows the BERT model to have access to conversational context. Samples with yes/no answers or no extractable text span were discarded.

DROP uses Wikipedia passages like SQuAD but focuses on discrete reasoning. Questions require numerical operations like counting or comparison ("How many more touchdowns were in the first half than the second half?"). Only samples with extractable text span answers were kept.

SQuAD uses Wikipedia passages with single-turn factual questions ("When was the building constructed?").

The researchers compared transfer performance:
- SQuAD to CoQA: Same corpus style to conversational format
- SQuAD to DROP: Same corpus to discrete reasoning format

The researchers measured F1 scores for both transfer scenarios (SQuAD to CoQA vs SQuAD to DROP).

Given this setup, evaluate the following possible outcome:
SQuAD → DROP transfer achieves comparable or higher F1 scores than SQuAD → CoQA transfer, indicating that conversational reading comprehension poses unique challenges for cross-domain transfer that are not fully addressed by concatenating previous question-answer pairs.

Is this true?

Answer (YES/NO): NO